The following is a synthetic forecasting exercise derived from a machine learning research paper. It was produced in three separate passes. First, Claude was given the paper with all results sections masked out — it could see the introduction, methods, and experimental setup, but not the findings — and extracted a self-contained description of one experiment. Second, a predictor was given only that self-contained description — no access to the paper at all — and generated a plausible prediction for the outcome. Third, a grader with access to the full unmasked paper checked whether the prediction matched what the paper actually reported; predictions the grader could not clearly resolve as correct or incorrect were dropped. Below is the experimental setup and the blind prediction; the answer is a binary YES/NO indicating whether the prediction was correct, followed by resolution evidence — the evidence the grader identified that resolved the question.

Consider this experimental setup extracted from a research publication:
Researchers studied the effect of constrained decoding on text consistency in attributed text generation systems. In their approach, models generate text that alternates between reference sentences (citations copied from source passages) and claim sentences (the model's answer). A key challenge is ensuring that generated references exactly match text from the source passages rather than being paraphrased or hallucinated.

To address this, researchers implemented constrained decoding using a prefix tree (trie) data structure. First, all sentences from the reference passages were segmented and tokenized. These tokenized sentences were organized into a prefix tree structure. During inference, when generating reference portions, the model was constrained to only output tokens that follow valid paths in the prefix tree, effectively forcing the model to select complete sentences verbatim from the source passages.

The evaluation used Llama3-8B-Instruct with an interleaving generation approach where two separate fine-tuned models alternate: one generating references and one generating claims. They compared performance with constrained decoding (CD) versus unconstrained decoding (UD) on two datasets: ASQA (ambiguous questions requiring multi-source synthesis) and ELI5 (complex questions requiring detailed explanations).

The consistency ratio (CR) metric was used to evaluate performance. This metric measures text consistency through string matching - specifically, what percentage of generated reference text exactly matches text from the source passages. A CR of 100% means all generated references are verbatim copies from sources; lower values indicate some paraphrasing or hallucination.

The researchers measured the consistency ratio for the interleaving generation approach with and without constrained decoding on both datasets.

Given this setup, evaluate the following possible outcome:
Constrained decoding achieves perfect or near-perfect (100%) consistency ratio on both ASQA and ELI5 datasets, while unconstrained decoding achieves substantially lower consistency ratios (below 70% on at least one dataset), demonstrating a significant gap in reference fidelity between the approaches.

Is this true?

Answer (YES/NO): NO